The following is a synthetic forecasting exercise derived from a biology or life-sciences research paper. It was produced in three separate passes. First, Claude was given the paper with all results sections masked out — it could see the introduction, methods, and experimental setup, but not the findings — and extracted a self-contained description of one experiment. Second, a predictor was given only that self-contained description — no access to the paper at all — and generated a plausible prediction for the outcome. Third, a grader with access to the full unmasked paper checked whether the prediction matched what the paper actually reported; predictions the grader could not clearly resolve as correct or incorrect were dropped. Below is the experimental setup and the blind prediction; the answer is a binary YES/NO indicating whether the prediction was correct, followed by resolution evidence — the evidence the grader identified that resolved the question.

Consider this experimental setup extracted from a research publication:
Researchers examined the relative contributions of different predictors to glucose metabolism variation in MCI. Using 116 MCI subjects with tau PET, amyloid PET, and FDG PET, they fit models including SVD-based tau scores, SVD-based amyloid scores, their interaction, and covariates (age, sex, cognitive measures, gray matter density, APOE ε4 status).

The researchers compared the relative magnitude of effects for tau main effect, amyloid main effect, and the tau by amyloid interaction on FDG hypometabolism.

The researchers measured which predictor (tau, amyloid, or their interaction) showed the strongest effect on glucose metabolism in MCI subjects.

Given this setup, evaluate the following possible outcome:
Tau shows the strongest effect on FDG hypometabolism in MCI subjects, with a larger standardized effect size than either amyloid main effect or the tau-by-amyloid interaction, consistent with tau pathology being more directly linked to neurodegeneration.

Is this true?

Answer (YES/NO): YES